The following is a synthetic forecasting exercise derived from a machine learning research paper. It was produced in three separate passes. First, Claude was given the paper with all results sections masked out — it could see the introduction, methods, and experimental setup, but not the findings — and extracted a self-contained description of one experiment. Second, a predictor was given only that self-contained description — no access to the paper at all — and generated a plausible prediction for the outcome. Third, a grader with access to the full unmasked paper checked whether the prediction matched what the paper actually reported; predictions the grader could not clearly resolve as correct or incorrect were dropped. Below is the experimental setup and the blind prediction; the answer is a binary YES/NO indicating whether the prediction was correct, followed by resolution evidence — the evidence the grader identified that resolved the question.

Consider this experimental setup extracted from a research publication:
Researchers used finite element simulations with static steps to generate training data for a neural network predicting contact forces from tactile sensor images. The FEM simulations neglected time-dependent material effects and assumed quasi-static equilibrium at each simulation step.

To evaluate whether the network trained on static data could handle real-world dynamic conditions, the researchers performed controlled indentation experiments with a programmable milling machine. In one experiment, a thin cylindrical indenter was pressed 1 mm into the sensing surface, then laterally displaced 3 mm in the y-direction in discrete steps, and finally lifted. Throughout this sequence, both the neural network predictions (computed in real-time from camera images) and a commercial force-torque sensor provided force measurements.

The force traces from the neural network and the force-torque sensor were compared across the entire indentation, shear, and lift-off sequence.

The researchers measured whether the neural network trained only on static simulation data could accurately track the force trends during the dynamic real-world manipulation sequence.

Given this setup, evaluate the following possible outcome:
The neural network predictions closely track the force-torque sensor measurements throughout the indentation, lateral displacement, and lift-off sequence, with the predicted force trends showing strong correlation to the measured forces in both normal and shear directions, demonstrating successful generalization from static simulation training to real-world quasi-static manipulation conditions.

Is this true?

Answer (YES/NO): NO